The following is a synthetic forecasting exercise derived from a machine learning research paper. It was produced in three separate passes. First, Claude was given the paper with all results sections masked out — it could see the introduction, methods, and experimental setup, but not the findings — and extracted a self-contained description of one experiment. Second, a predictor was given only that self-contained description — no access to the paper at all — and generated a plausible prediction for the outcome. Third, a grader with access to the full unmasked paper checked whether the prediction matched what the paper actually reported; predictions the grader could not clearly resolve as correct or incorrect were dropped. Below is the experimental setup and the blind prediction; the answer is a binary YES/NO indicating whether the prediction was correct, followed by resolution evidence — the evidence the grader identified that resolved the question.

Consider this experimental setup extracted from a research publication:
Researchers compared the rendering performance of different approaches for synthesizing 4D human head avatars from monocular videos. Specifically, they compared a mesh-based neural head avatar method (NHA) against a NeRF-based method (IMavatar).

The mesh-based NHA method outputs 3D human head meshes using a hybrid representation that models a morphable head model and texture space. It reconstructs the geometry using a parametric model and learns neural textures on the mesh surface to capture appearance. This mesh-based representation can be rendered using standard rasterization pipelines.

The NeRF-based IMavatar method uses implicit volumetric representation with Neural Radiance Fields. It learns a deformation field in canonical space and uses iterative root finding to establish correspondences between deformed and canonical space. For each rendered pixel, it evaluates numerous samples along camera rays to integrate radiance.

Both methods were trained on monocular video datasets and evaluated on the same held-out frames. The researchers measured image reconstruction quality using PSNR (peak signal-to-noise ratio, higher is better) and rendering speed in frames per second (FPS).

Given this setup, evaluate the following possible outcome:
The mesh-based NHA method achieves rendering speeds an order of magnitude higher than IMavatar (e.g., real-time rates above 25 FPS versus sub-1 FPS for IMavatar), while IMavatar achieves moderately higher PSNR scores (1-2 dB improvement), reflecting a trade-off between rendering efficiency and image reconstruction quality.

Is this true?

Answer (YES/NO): NO